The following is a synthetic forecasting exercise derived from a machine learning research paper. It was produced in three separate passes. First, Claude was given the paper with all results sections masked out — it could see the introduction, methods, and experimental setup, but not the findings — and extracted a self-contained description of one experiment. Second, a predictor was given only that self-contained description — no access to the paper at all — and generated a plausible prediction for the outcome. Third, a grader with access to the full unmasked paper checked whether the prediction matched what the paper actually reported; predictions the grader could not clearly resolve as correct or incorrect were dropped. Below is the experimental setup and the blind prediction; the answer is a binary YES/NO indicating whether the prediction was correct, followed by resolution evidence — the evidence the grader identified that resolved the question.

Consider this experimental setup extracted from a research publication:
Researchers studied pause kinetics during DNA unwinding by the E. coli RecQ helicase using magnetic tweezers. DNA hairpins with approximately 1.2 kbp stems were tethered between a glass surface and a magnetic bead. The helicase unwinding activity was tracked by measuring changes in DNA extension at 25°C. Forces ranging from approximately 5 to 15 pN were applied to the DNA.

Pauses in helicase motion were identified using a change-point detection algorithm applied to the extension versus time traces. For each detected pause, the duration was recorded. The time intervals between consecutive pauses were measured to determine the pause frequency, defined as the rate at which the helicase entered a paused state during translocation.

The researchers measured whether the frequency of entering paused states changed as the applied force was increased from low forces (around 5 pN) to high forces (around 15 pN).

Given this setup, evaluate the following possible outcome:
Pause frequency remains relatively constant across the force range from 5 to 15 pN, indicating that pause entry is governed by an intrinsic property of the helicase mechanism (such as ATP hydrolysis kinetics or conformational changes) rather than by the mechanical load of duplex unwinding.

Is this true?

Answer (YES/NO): NO